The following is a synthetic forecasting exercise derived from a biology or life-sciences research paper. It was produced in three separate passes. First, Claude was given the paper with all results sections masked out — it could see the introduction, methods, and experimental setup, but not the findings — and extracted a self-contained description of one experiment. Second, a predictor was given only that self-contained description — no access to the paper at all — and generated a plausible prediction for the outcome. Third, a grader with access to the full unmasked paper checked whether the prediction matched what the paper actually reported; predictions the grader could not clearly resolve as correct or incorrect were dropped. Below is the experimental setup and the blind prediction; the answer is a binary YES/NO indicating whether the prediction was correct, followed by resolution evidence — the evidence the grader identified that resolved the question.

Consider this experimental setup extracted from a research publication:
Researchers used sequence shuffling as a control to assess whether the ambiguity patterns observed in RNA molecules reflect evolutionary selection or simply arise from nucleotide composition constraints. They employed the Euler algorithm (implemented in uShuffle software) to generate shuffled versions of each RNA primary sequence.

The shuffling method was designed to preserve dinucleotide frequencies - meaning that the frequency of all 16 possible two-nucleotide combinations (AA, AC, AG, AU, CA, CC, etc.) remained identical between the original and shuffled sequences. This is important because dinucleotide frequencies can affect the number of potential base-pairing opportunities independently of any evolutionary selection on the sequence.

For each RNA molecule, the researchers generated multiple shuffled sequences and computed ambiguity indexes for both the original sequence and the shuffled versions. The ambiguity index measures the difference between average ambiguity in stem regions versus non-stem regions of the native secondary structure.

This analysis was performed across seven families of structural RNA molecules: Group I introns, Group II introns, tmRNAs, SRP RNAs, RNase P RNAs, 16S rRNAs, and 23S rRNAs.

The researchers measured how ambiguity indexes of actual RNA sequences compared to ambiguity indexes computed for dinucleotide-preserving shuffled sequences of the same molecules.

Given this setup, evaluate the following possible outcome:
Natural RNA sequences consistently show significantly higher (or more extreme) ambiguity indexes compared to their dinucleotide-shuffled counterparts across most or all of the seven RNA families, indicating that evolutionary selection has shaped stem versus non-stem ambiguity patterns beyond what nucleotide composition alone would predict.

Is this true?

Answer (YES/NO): NO